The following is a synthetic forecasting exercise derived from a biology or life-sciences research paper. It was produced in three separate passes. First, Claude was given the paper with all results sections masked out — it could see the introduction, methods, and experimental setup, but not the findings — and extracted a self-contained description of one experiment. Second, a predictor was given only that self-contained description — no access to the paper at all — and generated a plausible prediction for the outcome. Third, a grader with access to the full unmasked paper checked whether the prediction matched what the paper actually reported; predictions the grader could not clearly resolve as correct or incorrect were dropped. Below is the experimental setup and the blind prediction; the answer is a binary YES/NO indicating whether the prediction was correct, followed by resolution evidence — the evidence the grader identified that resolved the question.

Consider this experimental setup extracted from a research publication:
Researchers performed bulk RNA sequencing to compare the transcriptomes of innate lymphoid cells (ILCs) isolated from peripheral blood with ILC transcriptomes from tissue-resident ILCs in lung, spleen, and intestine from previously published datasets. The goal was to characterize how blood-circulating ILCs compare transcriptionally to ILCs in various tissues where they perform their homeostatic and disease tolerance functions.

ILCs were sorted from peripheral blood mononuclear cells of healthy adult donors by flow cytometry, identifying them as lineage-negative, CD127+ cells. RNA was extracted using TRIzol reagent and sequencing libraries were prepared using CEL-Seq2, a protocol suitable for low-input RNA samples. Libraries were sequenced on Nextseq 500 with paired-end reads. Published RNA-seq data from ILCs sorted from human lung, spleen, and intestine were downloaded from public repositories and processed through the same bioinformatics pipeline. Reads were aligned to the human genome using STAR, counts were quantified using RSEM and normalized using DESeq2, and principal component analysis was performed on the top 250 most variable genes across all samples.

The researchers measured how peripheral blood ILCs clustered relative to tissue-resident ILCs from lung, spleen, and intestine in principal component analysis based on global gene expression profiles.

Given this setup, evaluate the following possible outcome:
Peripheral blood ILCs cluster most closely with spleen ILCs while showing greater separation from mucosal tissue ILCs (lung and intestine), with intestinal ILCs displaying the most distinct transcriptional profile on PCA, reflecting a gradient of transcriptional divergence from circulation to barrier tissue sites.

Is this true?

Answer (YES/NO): NO